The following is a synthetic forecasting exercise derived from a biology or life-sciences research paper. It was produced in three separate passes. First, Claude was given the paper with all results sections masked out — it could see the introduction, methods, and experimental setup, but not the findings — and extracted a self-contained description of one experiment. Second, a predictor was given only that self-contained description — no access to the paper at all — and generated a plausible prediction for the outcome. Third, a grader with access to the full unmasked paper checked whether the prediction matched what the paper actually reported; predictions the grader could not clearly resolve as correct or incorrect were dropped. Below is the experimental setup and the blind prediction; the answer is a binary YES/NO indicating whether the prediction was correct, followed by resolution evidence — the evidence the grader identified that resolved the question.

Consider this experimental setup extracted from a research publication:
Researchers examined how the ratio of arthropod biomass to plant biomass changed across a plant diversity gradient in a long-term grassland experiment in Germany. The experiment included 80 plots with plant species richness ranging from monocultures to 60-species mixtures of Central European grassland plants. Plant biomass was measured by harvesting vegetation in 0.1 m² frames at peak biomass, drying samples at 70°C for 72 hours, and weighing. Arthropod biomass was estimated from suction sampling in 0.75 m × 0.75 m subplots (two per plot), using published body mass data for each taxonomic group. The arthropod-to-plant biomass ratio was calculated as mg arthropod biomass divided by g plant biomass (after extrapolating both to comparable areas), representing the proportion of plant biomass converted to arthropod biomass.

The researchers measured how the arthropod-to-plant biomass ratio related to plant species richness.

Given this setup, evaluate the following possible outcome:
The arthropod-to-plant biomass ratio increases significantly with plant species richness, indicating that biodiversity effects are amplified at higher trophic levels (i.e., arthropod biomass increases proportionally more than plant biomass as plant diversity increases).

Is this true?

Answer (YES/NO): NO